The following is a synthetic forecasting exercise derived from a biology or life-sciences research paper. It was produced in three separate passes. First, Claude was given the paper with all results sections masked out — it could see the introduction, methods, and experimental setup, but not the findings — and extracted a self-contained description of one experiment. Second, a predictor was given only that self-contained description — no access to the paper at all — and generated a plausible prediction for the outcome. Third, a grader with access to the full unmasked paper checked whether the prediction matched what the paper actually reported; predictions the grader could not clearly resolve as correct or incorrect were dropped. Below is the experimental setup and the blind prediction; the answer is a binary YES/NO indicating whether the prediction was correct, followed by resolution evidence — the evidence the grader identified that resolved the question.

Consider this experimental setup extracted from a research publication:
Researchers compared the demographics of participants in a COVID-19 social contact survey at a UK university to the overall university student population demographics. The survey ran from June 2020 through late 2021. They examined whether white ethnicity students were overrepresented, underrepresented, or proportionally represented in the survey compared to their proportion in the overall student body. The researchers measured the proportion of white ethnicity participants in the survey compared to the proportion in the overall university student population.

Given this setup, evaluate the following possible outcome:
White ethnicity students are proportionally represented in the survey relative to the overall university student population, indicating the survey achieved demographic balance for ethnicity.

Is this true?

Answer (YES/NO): NO